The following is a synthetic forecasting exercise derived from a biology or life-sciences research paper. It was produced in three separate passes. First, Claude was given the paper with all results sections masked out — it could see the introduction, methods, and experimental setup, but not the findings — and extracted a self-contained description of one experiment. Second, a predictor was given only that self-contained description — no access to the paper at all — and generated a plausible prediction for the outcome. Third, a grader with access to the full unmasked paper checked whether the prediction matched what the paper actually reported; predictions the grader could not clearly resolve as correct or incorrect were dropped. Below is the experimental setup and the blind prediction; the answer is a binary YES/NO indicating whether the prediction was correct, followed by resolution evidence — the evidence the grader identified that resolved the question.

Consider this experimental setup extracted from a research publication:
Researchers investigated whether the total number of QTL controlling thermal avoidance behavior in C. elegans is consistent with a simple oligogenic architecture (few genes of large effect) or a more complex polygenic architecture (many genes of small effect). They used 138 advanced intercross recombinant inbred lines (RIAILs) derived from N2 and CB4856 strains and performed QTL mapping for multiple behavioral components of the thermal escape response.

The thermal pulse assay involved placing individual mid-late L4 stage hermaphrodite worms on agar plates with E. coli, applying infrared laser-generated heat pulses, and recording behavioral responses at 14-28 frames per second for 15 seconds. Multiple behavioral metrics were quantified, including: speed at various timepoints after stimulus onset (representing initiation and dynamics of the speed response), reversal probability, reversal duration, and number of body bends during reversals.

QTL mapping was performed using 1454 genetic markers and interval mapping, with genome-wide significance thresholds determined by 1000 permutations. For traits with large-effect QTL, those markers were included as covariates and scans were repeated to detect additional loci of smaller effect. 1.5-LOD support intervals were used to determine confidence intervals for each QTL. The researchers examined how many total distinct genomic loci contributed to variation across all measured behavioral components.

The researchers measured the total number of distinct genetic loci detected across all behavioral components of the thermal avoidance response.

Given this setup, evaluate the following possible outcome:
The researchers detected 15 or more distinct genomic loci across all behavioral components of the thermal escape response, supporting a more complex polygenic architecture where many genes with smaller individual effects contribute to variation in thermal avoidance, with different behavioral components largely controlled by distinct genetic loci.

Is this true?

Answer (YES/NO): NO